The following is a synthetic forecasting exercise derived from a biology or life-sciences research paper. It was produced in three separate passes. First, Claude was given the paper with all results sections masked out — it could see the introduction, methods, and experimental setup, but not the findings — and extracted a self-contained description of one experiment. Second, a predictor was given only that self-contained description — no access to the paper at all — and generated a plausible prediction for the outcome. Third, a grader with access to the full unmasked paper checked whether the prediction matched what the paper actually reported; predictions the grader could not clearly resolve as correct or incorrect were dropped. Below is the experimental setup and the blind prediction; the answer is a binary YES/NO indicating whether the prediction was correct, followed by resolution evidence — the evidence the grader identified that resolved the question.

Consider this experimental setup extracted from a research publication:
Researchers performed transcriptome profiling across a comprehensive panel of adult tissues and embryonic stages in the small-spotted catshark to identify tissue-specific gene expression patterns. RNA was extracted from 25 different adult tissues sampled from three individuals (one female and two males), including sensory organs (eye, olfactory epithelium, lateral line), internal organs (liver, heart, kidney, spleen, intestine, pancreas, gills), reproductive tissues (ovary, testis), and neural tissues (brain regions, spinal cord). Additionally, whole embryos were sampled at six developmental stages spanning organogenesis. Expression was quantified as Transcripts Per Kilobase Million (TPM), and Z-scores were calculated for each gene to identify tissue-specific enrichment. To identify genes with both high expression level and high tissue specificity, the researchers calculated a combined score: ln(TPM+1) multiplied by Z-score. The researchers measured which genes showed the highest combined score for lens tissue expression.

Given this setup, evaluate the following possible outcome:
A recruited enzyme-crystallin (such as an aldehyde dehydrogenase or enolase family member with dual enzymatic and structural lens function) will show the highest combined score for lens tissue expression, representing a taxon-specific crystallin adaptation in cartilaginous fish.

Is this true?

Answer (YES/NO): NO